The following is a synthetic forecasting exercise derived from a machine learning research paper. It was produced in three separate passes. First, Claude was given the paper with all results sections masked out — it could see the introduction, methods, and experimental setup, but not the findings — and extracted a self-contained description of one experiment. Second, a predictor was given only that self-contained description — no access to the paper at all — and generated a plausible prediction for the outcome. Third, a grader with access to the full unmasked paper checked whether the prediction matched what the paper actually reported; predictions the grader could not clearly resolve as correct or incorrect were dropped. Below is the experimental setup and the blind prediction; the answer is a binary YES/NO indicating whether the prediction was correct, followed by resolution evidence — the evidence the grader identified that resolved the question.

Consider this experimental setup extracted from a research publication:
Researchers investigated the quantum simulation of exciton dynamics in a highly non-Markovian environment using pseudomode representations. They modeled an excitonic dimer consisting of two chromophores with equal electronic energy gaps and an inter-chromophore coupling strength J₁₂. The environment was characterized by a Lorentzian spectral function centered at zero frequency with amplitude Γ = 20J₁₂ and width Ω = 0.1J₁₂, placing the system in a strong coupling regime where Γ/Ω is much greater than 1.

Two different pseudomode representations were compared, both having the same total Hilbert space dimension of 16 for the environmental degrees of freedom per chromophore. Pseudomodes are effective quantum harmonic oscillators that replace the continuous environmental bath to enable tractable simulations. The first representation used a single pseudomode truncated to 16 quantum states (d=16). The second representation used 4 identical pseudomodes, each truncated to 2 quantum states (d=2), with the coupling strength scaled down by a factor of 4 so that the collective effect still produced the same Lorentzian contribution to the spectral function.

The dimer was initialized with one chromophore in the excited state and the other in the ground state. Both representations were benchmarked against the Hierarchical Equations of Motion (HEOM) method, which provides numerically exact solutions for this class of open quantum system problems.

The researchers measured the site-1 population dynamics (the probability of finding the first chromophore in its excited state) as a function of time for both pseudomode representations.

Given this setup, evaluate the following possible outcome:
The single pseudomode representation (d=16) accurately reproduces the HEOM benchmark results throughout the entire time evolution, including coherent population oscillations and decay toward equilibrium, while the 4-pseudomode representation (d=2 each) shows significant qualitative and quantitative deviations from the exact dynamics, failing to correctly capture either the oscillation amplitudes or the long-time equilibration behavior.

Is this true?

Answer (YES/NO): NO